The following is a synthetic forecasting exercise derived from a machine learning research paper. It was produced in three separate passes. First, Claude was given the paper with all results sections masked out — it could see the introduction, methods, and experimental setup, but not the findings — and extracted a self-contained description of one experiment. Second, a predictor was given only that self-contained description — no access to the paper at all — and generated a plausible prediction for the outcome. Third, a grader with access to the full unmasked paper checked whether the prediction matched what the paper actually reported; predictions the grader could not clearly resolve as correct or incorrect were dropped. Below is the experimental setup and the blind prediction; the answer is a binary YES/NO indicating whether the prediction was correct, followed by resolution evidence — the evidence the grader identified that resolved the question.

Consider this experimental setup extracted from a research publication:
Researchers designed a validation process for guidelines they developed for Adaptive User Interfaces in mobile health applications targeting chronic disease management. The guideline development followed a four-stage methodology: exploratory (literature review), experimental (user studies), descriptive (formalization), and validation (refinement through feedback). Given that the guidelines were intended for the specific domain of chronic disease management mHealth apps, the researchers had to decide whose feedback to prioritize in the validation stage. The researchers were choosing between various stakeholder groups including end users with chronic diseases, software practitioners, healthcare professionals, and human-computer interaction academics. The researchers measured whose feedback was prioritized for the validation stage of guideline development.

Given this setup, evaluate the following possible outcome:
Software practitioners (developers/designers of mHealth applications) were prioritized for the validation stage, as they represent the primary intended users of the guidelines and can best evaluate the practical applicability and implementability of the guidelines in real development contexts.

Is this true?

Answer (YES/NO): NO